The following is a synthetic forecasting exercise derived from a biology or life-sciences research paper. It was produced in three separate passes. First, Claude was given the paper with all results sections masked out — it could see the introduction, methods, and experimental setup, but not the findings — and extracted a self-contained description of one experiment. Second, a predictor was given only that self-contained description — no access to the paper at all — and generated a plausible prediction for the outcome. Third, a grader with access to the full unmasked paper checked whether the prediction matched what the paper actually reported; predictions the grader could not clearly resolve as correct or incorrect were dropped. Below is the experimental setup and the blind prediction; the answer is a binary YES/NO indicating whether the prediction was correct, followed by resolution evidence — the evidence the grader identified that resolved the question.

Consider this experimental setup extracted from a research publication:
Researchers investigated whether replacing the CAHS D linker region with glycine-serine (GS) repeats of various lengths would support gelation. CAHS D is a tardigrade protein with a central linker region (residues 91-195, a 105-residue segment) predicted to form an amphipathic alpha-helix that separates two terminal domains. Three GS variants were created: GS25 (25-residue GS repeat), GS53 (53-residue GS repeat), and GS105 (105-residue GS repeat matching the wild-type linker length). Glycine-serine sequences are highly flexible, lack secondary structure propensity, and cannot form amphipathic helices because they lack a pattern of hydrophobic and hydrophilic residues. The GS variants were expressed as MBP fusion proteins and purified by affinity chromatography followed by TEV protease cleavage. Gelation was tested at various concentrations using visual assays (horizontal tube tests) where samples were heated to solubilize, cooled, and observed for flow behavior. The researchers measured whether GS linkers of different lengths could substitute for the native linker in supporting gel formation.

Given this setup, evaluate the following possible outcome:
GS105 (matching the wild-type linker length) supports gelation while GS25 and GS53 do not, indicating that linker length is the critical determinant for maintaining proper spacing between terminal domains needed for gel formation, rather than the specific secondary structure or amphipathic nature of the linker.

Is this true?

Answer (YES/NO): NO